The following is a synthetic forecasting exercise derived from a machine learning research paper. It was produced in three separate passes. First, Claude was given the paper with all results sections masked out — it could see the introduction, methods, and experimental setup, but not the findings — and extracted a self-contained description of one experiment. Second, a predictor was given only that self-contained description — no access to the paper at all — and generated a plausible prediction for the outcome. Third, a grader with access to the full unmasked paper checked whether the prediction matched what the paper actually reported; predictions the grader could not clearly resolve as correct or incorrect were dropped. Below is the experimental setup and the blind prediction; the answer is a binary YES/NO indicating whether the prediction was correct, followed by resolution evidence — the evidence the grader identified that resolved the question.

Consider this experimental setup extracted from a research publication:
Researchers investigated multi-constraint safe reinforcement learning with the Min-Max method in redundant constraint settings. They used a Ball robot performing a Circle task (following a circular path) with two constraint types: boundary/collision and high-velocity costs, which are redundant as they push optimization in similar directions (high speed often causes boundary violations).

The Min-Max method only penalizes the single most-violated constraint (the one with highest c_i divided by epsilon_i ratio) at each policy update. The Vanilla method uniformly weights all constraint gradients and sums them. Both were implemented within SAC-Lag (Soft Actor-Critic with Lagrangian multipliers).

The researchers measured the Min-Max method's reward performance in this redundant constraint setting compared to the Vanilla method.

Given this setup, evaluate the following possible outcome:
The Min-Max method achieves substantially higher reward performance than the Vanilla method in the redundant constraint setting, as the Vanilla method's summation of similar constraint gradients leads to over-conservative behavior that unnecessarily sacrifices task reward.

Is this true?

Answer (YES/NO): YES